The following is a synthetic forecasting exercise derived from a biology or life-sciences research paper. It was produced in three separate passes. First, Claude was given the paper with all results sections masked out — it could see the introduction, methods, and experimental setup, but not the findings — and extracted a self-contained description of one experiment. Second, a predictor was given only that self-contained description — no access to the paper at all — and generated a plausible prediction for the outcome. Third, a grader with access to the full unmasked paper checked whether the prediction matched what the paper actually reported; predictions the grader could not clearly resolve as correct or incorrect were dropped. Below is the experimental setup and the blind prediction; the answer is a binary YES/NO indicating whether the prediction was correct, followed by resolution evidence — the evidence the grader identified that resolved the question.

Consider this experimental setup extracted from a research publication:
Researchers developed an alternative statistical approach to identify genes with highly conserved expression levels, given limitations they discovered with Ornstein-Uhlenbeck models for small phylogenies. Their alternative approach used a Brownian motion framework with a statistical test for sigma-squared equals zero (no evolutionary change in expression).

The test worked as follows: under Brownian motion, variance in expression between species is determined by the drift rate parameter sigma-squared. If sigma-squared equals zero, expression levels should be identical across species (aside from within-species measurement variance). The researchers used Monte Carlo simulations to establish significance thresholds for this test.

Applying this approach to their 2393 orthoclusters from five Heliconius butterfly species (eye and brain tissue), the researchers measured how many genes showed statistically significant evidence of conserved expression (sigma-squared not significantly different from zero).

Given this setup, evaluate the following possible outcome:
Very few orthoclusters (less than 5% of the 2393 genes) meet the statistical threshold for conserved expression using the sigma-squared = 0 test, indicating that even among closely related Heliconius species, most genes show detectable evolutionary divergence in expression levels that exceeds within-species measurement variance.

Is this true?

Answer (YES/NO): YES